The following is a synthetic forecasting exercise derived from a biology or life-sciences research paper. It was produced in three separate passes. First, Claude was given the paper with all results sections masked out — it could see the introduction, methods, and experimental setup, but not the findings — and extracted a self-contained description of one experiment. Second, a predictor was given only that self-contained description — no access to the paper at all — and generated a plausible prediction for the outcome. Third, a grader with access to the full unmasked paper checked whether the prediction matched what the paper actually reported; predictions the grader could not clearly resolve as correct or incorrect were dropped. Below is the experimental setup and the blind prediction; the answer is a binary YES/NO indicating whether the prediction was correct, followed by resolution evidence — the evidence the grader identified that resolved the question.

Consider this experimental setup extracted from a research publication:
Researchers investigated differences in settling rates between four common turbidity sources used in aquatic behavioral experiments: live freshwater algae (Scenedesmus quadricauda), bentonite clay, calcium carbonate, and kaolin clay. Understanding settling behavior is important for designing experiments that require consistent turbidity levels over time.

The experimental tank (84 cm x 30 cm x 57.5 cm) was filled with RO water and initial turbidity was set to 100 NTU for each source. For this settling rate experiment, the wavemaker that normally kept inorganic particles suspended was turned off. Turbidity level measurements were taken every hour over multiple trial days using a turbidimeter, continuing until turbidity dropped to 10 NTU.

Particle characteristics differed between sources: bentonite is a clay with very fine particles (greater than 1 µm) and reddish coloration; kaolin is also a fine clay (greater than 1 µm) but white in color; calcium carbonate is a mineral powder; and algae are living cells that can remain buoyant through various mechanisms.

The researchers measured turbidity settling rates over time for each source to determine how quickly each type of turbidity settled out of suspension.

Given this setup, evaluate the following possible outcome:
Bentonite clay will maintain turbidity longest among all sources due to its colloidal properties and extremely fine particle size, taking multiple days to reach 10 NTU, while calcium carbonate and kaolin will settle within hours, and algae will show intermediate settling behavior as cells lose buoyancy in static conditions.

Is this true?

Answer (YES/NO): NO